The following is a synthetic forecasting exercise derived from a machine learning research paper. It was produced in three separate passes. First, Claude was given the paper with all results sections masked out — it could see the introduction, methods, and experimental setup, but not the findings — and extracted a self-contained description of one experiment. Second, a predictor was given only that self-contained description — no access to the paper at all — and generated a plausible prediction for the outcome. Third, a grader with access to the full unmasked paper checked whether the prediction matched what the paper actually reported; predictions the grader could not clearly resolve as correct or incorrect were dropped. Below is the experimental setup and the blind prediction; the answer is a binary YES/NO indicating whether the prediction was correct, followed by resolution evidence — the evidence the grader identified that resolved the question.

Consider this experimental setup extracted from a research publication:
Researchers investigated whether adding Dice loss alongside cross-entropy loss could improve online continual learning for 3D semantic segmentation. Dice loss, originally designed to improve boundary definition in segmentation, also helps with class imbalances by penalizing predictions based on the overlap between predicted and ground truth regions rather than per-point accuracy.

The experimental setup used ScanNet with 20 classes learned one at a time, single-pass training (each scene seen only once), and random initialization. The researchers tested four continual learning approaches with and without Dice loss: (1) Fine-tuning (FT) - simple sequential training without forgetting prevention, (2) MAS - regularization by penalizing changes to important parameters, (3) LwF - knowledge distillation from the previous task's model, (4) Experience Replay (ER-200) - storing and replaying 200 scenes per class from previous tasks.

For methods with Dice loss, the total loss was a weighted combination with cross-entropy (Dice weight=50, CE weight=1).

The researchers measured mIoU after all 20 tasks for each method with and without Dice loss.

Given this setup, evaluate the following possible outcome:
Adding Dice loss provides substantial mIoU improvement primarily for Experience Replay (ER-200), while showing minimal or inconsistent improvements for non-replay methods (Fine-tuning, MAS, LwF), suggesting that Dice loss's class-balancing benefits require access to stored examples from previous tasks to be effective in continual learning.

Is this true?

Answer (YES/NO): NO